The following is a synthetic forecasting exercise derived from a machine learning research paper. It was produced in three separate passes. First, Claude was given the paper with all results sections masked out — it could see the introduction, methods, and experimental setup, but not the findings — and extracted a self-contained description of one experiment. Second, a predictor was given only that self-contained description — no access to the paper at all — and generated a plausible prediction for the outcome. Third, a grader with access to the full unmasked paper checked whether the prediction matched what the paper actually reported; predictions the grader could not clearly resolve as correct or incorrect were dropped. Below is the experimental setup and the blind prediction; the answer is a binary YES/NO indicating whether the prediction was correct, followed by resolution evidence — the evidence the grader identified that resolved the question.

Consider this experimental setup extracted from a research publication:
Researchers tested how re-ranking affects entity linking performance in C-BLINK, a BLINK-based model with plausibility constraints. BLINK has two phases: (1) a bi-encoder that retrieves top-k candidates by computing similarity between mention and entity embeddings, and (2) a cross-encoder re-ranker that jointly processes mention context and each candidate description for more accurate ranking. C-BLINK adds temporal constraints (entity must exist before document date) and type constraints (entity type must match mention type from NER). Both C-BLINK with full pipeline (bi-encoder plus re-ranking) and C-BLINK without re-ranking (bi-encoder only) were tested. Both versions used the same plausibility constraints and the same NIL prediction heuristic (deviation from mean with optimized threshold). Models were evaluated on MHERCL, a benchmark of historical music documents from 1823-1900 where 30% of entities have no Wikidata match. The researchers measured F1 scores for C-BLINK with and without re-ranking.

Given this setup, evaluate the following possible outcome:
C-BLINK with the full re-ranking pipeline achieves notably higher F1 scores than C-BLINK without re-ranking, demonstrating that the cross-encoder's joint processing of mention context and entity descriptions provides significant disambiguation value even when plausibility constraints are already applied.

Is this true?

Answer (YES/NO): NO